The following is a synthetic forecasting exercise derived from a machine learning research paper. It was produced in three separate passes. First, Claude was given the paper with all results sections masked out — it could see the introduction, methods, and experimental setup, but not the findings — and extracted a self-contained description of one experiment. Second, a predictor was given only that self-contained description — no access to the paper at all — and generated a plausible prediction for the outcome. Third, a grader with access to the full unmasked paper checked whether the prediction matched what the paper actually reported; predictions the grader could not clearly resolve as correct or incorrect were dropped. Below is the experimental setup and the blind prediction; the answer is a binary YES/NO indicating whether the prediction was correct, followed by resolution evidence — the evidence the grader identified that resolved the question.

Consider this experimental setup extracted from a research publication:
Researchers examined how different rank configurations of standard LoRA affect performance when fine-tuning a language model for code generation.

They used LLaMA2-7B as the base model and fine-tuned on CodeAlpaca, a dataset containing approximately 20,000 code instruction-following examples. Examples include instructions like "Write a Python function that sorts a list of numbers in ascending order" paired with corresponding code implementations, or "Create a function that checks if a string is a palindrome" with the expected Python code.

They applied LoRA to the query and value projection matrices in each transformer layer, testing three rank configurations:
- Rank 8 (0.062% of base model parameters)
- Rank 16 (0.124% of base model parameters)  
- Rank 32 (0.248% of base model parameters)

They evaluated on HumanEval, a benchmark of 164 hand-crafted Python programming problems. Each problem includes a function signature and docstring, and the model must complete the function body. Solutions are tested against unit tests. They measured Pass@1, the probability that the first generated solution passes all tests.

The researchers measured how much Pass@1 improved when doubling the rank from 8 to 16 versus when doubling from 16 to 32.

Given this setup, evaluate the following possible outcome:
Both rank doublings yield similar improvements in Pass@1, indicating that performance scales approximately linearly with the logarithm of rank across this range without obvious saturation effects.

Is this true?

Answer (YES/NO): NO